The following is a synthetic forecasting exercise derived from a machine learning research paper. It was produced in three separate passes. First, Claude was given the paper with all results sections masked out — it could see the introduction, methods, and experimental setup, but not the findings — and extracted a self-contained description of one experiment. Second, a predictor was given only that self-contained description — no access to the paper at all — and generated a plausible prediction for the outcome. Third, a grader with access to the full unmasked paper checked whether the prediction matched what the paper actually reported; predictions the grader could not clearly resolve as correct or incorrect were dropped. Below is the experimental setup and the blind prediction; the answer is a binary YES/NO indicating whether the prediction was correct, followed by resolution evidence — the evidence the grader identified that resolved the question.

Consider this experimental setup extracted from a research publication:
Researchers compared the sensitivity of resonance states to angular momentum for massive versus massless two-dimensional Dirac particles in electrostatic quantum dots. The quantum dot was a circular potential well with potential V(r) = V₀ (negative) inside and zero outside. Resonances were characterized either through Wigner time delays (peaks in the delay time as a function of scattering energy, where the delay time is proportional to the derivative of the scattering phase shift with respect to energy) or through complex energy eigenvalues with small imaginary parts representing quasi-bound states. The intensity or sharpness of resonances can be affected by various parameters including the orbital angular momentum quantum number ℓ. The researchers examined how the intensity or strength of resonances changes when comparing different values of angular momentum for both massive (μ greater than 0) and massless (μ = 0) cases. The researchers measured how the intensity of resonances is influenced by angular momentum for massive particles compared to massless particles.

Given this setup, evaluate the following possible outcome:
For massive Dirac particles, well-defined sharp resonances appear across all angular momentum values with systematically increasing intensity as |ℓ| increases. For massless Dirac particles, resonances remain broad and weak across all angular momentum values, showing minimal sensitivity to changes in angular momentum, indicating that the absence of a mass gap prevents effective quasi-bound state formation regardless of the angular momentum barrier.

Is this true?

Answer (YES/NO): NO